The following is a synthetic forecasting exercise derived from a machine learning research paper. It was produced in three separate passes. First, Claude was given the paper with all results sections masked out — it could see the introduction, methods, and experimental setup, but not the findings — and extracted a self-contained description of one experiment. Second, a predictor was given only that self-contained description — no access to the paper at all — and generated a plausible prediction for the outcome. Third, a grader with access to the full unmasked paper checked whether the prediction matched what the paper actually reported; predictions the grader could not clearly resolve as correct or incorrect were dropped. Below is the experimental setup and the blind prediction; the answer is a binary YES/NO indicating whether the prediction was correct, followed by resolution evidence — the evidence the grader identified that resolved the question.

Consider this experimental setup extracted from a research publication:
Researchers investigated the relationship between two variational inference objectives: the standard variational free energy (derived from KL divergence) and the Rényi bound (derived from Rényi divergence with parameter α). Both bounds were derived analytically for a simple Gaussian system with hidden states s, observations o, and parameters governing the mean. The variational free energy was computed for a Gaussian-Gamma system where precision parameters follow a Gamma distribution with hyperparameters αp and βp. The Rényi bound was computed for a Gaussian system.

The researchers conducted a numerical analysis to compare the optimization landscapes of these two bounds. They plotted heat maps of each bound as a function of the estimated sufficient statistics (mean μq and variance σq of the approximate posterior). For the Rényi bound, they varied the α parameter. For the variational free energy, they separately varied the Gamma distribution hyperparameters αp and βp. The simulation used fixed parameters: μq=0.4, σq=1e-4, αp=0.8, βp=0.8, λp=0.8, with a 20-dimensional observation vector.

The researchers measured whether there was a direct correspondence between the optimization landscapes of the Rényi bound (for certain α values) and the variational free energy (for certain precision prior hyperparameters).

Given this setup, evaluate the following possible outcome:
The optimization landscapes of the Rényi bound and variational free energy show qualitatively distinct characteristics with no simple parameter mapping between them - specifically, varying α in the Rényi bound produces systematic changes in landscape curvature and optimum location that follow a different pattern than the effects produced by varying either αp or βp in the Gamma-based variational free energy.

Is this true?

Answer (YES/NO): YES